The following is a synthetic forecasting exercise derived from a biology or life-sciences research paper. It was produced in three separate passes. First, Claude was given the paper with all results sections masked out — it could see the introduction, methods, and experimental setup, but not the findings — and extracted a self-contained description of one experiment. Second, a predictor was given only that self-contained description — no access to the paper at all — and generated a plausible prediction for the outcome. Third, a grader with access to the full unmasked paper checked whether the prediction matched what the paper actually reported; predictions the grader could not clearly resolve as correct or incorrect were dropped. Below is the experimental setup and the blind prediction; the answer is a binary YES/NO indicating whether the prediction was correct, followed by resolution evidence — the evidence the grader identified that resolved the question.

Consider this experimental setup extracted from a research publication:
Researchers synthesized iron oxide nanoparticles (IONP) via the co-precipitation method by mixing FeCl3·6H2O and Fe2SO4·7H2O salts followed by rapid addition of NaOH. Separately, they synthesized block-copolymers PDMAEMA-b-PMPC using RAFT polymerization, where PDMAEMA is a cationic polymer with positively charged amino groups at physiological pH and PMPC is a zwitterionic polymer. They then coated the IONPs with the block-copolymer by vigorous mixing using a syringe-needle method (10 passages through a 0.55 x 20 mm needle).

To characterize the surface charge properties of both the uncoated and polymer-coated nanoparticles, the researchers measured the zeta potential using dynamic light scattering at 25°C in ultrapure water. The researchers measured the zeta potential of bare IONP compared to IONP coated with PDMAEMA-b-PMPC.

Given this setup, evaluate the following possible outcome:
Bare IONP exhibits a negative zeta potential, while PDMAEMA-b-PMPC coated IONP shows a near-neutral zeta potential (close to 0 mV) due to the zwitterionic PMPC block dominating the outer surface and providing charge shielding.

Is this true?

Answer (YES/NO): NO